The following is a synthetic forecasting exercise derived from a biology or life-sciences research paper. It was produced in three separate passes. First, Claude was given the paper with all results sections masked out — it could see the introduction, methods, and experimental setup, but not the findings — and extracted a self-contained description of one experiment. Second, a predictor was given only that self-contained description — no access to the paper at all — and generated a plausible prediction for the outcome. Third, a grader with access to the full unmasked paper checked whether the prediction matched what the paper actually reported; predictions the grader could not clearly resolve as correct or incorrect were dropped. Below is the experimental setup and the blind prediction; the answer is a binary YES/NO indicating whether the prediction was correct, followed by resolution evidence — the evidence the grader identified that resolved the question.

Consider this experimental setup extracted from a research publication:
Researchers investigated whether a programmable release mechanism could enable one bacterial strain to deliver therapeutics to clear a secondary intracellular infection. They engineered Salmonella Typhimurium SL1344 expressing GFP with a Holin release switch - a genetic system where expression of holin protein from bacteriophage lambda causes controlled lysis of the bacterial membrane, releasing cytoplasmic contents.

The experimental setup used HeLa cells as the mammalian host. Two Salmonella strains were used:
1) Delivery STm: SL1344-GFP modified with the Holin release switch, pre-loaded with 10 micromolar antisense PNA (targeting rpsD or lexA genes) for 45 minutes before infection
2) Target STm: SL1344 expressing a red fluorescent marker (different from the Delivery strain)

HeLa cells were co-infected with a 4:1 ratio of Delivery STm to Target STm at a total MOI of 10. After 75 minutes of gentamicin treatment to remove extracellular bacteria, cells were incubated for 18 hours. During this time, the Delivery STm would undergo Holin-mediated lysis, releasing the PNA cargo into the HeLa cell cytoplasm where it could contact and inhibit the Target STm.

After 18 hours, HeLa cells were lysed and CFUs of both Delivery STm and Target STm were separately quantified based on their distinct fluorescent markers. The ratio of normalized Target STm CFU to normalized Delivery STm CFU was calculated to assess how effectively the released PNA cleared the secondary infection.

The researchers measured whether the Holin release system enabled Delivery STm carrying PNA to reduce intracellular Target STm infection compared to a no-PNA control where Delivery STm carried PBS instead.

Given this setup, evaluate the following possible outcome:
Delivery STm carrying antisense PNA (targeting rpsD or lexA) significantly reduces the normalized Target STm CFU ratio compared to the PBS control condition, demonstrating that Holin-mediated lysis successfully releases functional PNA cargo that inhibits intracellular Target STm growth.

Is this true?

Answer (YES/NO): YES